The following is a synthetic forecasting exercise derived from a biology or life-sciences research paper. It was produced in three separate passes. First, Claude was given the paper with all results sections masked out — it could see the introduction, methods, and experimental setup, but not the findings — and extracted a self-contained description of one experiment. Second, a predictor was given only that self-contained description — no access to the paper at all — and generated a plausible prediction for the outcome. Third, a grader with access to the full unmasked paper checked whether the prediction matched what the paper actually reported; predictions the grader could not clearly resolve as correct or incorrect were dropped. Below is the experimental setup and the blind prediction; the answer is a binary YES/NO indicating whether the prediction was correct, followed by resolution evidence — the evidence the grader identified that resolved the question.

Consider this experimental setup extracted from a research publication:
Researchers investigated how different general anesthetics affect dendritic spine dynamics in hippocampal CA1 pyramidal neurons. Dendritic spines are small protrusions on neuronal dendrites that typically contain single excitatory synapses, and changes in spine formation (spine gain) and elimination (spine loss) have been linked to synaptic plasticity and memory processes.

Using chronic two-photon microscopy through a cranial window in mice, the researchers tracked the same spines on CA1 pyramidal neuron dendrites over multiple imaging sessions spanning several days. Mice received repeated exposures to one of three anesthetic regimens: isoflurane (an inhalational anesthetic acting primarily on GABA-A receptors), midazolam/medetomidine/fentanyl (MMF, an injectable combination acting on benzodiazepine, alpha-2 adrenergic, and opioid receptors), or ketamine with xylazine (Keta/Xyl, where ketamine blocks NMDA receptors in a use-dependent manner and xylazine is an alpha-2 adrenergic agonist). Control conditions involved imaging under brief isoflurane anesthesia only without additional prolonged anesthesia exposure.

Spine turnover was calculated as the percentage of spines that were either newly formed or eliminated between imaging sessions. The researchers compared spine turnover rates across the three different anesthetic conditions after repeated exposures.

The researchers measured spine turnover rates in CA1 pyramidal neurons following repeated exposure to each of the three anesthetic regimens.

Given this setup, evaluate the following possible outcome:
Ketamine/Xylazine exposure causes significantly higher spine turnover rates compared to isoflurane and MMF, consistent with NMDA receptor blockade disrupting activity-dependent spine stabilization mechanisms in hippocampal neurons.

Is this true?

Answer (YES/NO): NO